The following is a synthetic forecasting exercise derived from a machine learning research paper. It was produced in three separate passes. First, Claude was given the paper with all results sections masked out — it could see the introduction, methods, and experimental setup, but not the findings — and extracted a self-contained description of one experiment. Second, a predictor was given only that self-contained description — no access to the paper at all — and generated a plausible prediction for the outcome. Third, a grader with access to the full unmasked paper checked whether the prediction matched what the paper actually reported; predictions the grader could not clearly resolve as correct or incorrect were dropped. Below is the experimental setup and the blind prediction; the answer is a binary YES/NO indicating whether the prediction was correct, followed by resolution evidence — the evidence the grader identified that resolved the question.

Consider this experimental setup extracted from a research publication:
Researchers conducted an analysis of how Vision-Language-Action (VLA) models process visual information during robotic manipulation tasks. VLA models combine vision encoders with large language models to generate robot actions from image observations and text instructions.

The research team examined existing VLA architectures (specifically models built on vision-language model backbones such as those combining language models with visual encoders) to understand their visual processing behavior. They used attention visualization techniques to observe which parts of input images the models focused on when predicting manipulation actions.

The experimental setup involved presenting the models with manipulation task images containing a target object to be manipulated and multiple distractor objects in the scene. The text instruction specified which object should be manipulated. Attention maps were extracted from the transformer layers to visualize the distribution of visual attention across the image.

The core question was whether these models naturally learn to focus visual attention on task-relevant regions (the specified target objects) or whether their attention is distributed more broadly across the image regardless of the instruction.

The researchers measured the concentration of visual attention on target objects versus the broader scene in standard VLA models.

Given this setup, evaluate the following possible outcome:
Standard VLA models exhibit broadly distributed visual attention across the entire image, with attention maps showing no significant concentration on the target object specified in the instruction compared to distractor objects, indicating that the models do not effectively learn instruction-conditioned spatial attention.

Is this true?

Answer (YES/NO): YES